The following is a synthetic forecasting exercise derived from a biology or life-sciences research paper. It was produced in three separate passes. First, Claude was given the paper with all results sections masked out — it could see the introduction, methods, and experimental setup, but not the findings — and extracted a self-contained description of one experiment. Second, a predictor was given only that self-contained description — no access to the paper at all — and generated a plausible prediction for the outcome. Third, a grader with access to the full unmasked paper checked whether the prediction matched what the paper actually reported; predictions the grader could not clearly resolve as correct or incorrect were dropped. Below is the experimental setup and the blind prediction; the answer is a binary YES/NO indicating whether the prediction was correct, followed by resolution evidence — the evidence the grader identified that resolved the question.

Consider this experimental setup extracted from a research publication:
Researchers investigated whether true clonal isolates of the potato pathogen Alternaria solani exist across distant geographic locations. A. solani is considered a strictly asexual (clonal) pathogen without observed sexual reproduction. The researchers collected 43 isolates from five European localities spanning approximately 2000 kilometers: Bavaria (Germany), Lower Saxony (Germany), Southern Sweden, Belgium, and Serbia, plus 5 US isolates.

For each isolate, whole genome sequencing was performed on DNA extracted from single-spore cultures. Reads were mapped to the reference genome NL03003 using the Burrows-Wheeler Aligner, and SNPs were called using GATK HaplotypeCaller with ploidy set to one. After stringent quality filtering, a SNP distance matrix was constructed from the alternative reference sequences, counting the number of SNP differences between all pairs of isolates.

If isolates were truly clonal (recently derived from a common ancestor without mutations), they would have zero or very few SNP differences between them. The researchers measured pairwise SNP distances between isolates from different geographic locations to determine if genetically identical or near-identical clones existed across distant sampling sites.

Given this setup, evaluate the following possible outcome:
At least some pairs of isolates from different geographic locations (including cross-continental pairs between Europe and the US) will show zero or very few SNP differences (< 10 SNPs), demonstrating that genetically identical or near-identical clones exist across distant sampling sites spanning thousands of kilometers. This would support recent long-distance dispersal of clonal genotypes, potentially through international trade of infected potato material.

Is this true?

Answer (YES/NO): NO